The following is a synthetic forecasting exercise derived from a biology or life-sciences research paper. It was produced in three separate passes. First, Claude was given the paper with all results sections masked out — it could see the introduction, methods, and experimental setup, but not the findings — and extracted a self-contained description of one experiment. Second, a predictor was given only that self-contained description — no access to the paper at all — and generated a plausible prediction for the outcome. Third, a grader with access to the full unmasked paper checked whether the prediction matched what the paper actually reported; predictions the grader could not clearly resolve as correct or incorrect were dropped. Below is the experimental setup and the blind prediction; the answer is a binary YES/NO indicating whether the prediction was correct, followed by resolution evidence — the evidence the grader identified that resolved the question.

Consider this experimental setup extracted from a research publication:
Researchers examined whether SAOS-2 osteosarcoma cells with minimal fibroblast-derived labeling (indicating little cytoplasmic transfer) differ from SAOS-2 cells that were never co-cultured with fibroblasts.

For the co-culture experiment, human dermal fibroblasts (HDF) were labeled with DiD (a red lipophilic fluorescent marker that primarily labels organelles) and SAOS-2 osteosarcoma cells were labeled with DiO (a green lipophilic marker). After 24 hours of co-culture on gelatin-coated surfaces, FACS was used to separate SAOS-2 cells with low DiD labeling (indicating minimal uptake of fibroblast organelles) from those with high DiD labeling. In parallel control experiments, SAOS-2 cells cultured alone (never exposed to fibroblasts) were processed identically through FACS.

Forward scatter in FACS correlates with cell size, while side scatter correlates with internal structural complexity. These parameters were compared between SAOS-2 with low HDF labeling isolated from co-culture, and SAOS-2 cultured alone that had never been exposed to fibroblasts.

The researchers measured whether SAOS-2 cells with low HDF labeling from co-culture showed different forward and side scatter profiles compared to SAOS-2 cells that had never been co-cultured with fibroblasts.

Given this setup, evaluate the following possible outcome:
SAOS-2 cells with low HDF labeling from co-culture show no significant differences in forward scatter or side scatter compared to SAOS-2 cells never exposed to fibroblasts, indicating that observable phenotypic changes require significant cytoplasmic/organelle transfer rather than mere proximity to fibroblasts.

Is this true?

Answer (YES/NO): YES